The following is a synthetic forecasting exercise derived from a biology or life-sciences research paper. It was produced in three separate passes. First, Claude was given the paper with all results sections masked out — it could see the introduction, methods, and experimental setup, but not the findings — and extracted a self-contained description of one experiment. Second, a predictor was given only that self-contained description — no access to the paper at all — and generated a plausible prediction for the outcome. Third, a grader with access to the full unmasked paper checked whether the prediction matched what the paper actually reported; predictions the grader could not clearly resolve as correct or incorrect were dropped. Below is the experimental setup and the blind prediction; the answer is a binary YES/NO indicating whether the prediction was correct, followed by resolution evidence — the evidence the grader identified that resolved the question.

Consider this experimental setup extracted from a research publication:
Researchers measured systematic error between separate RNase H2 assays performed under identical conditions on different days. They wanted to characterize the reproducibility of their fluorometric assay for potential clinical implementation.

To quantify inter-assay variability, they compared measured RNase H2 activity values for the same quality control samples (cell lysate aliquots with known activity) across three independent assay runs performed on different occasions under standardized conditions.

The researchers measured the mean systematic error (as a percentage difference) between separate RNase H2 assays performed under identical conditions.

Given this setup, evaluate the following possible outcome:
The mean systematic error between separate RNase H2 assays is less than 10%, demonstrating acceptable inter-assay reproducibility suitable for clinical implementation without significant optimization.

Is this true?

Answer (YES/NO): YES